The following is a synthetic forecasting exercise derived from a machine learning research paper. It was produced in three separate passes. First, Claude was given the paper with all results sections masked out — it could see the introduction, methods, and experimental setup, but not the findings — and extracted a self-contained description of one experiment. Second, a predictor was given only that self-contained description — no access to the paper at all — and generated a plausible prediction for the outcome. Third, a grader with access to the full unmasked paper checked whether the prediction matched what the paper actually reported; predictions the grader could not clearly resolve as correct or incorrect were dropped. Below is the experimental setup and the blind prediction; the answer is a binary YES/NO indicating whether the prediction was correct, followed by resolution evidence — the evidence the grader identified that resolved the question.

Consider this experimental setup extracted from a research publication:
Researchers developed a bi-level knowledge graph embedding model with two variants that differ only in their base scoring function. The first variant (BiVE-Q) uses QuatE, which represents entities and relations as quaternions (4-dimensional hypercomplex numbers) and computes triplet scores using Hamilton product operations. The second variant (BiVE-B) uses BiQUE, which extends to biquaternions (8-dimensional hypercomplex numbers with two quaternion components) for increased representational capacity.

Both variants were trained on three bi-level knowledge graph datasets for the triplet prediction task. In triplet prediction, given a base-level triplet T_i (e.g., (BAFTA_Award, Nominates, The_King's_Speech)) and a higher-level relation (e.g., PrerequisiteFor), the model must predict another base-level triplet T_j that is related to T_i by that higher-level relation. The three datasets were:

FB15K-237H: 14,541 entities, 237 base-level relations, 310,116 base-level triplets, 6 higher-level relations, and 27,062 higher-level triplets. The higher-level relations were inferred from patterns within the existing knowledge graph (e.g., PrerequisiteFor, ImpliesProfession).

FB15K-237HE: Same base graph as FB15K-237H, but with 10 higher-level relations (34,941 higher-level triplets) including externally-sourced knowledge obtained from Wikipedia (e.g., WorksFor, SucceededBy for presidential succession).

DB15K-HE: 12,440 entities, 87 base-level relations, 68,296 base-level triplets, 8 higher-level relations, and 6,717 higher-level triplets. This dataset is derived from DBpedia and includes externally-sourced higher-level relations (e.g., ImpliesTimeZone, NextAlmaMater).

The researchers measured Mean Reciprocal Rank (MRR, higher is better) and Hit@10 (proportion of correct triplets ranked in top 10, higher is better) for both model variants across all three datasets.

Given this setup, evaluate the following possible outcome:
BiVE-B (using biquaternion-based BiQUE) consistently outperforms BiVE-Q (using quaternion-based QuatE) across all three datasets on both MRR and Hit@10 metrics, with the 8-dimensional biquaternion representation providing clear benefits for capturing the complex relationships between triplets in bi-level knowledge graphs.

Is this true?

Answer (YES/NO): NO